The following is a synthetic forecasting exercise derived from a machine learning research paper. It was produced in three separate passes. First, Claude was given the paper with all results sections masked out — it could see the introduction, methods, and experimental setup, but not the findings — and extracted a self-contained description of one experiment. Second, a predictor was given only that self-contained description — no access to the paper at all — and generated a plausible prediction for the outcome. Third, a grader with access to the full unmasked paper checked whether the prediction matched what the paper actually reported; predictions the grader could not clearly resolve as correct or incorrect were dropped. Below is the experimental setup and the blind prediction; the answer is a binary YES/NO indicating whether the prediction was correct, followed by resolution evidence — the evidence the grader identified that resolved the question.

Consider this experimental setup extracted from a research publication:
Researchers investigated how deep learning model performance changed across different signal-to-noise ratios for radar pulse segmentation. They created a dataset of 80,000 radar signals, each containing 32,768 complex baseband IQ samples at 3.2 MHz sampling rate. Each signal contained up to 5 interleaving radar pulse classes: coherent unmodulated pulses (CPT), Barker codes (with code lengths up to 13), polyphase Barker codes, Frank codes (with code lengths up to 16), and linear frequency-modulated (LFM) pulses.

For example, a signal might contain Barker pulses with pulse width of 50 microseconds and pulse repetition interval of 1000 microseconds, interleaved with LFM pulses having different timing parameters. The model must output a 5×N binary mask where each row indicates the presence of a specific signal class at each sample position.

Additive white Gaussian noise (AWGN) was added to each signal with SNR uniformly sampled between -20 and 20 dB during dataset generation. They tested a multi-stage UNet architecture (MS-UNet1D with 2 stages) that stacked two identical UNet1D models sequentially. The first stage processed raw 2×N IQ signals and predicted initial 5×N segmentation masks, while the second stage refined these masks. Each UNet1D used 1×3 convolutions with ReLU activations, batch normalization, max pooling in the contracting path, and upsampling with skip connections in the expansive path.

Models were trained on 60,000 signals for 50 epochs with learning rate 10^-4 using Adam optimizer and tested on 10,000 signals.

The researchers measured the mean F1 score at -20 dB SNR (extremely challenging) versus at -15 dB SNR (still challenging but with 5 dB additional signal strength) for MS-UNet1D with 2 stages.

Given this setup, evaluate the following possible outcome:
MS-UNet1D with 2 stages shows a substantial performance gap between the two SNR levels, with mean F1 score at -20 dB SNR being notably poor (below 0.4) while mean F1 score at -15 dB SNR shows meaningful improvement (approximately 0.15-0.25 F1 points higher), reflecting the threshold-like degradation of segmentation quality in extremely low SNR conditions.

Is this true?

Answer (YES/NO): NO